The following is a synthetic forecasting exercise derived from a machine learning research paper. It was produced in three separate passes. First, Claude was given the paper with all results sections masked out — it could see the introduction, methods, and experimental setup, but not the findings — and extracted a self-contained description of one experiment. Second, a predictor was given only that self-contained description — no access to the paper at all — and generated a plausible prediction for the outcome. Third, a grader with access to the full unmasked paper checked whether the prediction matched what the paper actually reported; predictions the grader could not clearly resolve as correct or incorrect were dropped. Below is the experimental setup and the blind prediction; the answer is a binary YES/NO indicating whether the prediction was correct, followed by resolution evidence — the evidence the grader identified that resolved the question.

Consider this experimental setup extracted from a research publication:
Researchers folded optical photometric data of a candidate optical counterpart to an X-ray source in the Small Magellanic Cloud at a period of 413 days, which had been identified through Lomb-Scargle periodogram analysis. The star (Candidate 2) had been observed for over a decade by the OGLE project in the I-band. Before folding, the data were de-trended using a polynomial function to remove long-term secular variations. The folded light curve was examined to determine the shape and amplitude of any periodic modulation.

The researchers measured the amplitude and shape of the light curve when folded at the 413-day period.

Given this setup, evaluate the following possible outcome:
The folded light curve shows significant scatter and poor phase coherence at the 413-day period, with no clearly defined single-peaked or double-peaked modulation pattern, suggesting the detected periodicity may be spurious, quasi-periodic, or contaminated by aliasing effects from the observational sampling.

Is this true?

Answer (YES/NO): NO